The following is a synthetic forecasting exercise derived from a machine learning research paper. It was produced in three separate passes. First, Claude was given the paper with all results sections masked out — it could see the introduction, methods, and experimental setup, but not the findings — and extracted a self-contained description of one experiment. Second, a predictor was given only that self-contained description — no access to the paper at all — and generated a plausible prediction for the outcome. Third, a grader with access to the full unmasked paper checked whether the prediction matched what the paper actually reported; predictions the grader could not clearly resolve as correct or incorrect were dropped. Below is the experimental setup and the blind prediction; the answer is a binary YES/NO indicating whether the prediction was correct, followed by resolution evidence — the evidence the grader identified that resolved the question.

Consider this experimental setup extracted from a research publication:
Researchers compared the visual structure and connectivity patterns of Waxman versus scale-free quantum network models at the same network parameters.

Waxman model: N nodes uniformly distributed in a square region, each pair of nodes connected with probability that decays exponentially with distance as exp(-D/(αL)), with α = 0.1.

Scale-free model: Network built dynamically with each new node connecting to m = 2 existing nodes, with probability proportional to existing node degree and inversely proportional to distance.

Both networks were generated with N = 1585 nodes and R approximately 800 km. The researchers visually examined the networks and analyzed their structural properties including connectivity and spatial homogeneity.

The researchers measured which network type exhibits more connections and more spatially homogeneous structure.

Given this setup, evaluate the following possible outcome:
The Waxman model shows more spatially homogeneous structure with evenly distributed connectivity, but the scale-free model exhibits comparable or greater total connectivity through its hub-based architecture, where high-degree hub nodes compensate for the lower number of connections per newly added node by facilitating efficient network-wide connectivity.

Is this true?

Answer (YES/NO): NO